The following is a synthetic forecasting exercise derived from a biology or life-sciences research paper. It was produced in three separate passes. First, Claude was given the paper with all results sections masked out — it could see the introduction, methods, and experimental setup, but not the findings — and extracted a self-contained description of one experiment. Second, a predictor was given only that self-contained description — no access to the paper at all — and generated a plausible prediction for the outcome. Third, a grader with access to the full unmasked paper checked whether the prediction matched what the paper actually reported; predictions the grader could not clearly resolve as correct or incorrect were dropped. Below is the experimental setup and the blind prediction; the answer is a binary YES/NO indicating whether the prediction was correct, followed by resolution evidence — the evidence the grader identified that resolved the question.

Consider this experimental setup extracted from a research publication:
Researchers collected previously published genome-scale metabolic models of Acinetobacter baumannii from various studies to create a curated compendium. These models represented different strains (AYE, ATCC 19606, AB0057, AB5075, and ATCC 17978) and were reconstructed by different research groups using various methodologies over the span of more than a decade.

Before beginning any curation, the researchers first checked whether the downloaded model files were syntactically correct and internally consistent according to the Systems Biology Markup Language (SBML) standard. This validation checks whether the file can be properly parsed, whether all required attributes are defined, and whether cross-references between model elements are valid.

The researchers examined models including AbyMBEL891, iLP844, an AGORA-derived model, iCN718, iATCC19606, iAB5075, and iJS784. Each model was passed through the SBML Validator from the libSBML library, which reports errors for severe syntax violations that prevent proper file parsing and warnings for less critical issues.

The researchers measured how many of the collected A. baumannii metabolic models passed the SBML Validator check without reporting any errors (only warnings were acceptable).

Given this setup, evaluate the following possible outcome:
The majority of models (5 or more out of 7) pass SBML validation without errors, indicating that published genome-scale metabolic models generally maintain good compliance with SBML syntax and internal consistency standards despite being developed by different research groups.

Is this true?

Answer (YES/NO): YES